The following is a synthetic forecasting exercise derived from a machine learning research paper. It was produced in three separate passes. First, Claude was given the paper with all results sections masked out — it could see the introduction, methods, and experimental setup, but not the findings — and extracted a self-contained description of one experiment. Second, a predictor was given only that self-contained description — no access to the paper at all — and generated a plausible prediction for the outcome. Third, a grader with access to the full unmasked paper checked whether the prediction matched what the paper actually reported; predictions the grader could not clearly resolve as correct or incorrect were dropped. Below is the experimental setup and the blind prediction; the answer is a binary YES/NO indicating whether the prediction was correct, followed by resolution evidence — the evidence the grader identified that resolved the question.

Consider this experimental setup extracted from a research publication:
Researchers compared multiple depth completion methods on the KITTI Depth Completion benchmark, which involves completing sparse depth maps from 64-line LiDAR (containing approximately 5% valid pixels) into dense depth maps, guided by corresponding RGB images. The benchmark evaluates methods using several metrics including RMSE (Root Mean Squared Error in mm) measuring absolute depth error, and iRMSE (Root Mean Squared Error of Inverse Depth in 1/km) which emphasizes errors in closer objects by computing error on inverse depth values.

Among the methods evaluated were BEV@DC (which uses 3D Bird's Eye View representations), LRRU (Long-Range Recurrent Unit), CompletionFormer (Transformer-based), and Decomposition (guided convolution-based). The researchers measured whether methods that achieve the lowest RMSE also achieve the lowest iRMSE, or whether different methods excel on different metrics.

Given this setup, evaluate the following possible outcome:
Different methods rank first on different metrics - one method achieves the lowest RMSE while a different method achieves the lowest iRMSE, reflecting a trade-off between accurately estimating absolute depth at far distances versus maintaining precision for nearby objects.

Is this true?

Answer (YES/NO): YES